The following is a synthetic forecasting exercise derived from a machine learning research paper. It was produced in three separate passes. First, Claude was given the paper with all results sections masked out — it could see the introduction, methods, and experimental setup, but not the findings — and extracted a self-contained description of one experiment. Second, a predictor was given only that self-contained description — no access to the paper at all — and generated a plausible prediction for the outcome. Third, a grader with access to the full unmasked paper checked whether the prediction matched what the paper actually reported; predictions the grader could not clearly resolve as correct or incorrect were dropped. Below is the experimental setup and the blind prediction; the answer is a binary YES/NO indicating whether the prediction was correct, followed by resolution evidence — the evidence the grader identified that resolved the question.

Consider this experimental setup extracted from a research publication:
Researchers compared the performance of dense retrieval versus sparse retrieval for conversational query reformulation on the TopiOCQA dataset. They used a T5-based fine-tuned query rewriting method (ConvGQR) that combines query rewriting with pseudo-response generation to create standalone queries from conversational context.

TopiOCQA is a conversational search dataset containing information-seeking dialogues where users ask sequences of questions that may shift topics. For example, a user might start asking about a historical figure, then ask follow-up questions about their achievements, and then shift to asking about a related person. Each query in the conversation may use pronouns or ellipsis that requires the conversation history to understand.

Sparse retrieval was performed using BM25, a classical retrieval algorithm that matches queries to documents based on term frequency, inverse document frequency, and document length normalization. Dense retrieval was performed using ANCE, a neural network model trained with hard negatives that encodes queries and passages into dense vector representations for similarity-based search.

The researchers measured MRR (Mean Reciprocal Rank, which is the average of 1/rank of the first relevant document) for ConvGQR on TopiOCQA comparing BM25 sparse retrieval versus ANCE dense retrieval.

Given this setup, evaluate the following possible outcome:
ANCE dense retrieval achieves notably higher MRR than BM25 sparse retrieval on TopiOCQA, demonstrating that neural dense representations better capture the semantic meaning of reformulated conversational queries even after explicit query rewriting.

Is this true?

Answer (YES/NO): YES